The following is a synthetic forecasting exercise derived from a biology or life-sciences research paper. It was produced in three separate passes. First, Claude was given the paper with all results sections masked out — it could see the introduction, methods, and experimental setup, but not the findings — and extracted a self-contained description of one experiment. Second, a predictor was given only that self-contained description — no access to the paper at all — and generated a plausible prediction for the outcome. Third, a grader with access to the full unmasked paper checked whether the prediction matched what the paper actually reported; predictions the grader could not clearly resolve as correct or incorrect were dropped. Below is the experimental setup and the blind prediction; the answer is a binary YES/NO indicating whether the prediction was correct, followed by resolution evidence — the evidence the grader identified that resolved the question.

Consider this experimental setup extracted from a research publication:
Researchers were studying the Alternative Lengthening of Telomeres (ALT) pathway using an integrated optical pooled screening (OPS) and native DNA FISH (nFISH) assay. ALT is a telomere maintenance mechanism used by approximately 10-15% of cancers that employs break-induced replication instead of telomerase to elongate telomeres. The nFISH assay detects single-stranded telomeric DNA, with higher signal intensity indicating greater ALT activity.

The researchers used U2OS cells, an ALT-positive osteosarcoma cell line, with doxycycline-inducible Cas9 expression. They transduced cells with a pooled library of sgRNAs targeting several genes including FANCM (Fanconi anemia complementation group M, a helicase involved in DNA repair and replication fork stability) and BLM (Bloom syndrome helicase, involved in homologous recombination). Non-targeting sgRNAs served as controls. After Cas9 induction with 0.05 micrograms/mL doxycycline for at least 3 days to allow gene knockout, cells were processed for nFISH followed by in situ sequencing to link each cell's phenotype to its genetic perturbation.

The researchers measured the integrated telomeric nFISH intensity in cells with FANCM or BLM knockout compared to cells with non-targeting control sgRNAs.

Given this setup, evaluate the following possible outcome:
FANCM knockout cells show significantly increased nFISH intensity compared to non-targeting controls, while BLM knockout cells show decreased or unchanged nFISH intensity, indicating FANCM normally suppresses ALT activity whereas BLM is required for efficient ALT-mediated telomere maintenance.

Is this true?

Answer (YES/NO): YES